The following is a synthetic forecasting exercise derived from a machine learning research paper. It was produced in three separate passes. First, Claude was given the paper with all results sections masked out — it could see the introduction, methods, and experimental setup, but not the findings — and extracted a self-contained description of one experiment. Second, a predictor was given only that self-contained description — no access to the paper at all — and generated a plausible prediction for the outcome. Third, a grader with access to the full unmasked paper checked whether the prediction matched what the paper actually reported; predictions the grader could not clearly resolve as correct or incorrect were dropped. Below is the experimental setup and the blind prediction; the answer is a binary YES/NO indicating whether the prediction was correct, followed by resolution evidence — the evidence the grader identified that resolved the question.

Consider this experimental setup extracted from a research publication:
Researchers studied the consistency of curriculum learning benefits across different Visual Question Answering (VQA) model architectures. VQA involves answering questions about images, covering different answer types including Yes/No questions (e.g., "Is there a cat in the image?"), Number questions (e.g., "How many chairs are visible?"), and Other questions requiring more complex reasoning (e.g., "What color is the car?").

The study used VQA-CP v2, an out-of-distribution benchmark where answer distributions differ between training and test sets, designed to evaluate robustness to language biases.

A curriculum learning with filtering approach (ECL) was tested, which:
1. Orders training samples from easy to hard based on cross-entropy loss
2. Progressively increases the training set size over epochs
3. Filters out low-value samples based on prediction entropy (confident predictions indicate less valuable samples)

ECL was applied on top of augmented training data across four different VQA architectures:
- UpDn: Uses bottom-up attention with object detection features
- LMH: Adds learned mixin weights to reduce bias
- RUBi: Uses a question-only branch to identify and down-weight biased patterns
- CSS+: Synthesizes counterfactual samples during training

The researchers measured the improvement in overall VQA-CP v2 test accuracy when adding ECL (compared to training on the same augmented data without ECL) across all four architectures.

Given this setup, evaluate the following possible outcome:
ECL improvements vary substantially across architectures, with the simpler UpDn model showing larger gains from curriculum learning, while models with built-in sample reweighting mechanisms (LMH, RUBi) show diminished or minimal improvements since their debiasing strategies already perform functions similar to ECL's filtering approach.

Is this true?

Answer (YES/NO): YES